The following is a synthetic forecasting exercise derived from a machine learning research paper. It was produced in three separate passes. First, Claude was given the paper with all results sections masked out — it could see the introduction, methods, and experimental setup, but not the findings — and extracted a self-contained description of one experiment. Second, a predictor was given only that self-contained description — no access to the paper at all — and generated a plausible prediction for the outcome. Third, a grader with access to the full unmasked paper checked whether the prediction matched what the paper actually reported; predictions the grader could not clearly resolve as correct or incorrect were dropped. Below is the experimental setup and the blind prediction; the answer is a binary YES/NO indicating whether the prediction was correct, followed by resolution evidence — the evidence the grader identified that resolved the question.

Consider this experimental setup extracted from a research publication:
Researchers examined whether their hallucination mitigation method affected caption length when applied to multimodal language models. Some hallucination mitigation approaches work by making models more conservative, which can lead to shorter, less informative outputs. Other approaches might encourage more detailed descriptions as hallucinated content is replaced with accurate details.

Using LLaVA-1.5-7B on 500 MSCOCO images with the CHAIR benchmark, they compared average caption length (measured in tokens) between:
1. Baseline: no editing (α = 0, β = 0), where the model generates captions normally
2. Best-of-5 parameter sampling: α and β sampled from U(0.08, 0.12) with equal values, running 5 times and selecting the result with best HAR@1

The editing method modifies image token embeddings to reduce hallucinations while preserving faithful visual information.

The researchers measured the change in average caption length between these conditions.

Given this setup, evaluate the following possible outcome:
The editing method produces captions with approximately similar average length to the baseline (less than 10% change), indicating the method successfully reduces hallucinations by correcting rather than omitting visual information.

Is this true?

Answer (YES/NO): NO